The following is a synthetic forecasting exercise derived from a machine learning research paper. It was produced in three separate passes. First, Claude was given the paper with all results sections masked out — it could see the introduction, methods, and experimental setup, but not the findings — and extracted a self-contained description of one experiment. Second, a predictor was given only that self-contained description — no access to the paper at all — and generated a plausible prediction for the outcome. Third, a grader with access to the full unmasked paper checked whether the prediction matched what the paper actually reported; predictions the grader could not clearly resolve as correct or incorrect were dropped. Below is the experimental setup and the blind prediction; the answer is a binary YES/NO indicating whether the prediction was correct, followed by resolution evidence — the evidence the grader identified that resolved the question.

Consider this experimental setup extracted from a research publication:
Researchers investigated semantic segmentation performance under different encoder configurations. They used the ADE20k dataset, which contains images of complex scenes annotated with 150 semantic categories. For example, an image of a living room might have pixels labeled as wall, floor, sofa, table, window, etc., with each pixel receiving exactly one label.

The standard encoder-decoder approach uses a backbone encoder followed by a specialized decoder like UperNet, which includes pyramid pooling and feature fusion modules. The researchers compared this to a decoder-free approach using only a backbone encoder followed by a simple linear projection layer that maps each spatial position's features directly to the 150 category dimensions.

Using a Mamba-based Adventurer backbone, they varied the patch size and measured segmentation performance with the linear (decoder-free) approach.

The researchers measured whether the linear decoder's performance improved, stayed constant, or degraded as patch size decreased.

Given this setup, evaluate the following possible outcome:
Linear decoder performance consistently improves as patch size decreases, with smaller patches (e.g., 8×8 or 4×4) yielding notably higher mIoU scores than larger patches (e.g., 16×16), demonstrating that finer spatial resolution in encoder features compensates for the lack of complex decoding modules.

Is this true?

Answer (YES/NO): YES